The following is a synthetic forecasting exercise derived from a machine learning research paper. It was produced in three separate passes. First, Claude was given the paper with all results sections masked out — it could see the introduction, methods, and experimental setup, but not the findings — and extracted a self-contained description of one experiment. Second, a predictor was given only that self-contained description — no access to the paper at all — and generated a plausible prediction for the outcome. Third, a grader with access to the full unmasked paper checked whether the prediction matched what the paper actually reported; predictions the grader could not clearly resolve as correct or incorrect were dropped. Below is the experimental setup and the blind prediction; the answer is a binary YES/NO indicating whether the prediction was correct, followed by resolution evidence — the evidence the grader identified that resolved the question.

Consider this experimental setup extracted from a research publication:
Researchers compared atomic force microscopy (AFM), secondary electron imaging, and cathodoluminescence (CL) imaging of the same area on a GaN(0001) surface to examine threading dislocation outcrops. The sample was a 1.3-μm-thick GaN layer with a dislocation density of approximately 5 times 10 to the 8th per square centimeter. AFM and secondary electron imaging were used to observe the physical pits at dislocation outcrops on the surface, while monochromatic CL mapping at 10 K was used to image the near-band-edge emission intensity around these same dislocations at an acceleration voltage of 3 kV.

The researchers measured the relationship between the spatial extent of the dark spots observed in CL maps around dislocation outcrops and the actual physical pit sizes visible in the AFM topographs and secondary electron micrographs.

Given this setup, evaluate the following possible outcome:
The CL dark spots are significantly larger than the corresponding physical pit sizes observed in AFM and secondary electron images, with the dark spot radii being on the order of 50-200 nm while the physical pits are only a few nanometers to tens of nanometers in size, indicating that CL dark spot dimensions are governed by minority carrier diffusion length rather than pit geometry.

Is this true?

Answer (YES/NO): NO